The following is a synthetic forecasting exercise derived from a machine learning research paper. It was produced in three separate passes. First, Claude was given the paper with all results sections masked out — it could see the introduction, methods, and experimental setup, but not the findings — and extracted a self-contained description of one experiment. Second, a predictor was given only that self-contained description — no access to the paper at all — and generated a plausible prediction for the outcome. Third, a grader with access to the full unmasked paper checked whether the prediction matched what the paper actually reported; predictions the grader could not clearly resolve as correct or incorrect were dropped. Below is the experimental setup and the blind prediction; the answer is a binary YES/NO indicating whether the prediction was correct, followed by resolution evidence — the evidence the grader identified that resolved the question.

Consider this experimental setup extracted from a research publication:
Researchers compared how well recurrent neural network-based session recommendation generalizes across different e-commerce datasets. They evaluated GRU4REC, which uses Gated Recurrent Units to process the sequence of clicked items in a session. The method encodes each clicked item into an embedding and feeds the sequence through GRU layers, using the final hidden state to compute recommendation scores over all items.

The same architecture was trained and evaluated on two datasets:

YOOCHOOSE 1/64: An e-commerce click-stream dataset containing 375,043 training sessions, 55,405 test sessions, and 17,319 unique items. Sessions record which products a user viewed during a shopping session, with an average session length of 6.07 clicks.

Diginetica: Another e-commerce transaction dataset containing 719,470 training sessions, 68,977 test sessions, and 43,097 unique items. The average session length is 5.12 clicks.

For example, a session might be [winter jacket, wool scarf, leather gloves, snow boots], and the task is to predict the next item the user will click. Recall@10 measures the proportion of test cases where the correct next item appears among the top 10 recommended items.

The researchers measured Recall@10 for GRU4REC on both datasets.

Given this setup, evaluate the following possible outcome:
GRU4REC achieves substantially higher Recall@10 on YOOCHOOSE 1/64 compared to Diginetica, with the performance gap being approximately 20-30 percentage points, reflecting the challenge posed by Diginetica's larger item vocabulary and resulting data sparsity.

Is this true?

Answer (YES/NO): NO